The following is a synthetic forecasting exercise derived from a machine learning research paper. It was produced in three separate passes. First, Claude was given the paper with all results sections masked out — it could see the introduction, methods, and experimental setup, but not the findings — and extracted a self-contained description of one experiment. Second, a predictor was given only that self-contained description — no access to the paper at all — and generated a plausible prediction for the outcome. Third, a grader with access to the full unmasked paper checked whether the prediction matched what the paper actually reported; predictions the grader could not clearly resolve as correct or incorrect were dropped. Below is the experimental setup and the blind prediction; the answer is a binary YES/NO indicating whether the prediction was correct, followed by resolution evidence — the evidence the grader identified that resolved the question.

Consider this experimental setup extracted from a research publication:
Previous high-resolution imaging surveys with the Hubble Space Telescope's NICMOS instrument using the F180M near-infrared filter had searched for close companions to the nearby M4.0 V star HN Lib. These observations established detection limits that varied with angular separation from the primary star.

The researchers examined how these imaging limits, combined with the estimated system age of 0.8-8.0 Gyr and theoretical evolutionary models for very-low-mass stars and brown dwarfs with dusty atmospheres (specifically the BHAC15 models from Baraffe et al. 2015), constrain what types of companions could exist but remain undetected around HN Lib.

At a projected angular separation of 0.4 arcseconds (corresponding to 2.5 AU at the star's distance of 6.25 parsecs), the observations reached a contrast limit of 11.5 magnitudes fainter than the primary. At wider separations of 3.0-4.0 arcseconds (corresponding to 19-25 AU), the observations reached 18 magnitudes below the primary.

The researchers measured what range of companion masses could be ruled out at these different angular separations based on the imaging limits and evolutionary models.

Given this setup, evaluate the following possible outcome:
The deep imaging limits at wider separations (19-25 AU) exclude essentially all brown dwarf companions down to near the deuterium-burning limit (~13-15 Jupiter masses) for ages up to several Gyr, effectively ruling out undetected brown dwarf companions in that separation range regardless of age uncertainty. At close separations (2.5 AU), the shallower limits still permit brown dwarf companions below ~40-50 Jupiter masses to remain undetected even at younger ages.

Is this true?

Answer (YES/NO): NO